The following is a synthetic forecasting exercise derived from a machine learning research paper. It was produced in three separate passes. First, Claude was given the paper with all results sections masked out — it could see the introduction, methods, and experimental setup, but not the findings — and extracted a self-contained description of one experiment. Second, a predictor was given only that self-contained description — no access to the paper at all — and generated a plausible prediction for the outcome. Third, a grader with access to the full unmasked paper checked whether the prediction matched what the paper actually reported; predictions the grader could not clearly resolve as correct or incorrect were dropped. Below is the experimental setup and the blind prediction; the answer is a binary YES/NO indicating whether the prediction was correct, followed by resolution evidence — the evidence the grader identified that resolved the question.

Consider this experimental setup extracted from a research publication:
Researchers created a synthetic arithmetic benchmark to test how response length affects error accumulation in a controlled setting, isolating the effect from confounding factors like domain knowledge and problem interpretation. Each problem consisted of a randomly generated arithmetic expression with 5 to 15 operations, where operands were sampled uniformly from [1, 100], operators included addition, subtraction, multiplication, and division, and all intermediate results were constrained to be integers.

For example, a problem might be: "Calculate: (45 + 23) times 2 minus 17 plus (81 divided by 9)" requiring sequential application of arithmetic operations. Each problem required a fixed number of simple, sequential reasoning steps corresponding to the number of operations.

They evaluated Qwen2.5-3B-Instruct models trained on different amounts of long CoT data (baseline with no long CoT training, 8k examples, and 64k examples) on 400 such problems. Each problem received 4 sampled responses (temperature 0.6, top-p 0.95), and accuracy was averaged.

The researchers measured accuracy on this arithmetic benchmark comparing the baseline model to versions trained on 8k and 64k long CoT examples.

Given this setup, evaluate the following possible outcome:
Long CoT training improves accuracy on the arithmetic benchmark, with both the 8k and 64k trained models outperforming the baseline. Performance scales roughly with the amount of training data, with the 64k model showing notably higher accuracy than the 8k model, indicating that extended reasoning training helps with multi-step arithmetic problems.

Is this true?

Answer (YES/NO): NO